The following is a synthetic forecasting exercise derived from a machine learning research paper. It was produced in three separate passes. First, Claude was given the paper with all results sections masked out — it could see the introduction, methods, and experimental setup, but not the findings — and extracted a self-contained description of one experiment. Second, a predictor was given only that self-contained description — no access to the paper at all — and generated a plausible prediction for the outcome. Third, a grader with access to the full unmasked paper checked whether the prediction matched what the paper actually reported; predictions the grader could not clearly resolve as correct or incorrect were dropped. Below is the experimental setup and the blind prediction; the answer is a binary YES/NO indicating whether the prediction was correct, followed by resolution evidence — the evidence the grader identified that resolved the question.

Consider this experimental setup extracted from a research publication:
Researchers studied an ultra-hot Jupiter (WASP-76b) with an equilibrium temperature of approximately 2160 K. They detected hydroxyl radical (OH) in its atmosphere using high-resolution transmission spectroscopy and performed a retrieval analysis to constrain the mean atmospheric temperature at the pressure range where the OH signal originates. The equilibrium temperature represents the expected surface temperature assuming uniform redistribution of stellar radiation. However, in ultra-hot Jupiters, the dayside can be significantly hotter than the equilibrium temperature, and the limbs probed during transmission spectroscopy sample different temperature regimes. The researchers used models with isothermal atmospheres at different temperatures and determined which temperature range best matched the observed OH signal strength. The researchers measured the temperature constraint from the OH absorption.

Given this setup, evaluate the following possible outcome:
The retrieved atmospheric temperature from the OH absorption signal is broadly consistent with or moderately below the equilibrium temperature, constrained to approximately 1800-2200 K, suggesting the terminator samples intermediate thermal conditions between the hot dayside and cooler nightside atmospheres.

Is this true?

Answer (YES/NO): NO